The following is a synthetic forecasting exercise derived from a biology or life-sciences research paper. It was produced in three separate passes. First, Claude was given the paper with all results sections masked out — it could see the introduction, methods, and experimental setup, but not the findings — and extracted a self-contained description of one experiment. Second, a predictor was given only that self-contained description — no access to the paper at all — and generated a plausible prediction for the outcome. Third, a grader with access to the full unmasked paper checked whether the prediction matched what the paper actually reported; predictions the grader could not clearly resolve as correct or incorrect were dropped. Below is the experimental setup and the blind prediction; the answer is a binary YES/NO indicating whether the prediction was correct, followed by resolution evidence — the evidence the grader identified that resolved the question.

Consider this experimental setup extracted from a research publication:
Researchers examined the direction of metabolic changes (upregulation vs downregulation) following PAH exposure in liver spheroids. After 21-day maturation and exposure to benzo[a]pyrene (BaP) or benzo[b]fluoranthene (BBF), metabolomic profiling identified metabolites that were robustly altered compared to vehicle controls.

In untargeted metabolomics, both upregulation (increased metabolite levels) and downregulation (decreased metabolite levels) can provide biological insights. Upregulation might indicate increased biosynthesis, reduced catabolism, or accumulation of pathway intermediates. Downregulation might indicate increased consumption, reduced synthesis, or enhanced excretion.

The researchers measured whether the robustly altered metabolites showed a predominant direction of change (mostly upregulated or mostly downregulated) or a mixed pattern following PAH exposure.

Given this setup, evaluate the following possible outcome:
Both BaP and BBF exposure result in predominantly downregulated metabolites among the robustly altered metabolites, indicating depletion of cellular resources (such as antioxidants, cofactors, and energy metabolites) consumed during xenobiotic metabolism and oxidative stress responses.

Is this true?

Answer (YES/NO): NO